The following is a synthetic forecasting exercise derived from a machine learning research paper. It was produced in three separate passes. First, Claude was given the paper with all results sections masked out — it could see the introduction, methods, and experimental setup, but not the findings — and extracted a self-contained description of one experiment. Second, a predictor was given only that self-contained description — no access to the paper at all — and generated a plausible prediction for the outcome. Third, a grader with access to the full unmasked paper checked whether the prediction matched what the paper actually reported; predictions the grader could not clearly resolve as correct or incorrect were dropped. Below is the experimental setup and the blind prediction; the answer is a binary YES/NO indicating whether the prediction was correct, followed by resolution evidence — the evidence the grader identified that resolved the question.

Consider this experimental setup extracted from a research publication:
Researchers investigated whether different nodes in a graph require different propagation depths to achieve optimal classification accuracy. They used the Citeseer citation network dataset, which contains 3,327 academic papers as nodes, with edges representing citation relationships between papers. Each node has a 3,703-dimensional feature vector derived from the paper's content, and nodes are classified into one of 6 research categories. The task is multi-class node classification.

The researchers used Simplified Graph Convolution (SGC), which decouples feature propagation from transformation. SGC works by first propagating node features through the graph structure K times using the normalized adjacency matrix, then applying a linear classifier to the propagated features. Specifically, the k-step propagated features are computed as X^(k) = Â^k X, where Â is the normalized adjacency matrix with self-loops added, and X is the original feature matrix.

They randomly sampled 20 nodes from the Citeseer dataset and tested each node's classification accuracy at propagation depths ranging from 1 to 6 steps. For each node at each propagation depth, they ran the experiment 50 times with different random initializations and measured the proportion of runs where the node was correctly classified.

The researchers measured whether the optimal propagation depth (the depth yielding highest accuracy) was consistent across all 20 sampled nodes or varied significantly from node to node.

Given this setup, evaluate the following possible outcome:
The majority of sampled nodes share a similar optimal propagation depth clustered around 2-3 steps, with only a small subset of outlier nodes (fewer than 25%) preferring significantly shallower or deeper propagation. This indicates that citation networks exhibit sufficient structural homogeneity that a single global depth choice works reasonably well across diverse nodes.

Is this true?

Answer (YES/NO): NO